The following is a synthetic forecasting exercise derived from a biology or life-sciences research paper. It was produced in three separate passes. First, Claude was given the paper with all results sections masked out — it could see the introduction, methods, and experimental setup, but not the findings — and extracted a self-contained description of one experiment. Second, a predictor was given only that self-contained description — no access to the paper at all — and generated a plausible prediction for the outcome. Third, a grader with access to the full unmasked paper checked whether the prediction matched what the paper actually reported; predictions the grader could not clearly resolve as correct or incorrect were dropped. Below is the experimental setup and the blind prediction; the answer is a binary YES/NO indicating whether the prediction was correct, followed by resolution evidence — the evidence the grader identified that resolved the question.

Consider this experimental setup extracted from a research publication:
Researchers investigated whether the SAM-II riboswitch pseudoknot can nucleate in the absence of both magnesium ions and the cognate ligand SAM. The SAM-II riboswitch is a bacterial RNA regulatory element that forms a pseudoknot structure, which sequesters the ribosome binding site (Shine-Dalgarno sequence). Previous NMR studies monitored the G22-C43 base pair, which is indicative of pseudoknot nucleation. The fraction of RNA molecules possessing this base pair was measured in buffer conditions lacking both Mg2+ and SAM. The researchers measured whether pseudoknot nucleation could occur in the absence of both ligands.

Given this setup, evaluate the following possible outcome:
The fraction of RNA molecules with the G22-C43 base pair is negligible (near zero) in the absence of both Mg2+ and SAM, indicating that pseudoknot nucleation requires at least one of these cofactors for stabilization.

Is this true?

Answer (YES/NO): NO